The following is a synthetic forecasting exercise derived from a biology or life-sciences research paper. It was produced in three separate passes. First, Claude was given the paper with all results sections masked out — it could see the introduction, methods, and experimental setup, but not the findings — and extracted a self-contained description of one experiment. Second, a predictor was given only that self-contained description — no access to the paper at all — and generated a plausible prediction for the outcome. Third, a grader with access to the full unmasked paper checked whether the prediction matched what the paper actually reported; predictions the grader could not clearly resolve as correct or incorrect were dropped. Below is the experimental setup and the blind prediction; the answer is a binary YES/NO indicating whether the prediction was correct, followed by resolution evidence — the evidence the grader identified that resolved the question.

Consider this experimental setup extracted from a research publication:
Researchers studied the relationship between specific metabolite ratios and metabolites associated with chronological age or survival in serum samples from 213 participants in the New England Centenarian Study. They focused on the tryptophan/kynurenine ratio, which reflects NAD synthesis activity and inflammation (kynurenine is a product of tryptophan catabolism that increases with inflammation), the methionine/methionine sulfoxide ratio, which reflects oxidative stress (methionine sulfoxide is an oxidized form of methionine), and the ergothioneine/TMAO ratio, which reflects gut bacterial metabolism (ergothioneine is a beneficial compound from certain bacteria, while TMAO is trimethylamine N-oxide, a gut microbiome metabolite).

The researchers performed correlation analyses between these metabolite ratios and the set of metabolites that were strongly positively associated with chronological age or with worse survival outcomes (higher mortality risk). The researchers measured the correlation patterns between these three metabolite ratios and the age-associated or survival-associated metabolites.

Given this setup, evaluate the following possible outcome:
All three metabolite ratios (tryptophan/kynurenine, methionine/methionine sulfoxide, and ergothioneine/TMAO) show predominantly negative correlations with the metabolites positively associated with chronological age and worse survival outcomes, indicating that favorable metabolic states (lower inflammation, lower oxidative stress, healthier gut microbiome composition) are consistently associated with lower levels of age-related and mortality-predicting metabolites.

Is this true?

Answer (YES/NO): YES